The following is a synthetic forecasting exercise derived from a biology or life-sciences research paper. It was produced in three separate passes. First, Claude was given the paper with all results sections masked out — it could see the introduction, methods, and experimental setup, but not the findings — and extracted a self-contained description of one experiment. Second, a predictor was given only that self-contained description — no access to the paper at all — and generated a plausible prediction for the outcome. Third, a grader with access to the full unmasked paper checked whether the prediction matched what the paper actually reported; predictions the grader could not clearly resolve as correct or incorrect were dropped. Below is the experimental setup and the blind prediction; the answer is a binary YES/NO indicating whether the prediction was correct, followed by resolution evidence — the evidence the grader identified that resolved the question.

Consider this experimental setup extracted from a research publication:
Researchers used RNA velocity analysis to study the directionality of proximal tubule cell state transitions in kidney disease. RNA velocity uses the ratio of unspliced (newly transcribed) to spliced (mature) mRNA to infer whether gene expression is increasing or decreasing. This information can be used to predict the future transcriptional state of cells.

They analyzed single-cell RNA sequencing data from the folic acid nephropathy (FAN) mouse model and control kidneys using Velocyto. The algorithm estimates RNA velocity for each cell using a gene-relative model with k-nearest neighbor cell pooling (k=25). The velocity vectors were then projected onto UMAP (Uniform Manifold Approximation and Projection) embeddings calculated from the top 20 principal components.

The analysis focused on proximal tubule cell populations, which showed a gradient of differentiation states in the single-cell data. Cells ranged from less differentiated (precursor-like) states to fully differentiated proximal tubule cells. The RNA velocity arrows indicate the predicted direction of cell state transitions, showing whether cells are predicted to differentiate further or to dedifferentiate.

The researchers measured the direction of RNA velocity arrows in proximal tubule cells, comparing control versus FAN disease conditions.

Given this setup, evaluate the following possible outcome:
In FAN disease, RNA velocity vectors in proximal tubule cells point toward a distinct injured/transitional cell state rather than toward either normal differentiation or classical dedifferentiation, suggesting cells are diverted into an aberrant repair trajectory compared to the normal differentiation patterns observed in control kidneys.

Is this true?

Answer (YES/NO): NO